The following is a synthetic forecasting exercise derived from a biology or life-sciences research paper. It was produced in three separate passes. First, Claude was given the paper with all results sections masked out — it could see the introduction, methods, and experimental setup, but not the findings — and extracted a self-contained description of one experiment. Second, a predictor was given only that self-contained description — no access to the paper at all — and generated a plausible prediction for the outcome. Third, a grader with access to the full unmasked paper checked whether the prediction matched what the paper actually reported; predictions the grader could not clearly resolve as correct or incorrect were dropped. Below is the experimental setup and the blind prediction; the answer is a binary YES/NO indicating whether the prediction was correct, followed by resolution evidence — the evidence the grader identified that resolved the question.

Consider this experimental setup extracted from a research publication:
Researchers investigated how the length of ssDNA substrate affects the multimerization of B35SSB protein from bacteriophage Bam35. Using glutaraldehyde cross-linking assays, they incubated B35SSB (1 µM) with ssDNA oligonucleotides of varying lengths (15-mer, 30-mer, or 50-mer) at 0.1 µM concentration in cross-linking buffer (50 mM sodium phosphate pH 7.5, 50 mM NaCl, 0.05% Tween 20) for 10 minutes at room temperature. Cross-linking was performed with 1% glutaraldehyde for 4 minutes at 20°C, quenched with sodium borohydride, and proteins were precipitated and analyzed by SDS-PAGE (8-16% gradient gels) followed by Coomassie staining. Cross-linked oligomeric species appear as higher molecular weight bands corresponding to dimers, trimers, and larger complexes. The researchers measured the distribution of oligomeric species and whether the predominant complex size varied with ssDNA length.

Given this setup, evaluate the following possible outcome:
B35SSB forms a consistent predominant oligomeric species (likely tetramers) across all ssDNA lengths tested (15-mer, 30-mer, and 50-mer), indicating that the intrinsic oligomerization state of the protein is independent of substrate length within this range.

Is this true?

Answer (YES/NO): NO